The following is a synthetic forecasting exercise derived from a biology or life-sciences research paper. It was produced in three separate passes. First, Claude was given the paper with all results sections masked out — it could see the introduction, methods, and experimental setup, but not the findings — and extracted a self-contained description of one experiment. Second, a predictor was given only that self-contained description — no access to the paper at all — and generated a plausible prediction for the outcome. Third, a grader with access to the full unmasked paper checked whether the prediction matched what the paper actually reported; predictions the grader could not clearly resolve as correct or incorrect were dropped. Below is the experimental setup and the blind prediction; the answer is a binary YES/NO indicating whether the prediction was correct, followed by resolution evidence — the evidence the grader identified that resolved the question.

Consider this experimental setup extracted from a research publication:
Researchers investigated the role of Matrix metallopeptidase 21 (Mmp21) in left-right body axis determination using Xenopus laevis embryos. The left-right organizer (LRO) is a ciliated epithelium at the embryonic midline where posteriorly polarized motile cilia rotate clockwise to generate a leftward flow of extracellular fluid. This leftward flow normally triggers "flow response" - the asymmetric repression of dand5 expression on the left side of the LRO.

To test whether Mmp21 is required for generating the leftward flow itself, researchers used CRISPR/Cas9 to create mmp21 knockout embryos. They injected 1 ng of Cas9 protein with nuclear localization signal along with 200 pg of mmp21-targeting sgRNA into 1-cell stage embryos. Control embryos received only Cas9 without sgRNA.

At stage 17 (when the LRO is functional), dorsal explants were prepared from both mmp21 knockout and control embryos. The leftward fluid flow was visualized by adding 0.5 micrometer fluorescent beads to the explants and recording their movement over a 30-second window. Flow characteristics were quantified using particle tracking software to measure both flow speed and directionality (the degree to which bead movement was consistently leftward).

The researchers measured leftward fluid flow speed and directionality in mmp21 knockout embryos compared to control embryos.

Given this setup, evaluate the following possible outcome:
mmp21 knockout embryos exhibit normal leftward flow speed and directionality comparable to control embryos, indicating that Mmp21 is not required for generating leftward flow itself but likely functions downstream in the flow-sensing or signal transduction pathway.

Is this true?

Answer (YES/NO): YES